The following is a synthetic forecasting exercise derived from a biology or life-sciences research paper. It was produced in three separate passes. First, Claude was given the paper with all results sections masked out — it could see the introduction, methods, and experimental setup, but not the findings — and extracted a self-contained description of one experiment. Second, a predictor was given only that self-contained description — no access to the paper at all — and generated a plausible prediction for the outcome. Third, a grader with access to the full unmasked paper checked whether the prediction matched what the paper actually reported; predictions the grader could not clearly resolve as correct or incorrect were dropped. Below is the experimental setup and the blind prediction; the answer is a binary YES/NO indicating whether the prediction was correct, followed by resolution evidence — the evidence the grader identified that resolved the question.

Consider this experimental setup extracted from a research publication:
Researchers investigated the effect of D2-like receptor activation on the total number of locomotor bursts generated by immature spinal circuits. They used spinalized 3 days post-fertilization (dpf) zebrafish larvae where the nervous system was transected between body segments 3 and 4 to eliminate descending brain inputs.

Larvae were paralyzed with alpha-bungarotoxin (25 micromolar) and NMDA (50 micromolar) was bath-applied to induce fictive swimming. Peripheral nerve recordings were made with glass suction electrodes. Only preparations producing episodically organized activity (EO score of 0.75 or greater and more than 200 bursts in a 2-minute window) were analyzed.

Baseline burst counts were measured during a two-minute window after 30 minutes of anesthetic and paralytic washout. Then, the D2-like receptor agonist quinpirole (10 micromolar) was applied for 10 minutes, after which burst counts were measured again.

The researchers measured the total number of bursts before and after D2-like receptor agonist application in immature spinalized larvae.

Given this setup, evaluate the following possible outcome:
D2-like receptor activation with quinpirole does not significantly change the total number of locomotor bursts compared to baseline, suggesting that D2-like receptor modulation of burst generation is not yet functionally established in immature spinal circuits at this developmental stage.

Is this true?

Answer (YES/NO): NO